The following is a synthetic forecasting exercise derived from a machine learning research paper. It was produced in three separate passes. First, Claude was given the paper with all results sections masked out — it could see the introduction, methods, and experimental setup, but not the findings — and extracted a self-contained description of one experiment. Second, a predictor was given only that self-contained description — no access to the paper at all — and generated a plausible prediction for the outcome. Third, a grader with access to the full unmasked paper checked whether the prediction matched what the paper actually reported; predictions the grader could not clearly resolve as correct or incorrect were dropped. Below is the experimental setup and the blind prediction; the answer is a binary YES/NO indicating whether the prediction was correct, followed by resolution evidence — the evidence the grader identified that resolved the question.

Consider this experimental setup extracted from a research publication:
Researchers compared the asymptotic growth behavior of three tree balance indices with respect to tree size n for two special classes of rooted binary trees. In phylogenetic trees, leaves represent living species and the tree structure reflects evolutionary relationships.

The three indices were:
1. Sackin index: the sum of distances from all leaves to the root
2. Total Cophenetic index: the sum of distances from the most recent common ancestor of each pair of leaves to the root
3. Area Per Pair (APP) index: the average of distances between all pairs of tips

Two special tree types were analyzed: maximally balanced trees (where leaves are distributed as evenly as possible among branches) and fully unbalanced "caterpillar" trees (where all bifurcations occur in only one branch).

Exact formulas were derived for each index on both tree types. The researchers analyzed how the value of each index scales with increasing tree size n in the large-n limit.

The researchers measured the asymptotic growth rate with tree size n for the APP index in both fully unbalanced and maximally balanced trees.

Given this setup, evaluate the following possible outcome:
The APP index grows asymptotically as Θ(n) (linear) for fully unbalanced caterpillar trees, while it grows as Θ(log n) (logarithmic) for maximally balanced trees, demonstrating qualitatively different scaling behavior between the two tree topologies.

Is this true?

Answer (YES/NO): YES